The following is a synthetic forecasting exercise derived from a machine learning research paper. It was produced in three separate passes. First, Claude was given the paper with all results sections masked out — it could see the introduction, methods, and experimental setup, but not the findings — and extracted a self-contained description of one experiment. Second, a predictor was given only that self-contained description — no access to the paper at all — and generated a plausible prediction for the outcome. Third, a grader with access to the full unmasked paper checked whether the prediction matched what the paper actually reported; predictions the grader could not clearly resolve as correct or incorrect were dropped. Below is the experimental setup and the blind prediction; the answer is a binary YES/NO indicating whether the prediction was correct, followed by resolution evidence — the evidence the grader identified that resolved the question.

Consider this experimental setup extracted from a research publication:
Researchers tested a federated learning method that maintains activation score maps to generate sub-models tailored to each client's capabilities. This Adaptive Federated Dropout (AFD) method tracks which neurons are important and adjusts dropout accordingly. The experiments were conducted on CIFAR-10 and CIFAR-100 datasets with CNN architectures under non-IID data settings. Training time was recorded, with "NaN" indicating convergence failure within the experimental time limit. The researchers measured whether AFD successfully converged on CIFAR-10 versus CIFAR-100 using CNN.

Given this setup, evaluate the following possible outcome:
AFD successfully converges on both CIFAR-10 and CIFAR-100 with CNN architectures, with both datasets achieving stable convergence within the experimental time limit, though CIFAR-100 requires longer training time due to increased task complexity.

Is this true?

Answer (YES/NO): NO